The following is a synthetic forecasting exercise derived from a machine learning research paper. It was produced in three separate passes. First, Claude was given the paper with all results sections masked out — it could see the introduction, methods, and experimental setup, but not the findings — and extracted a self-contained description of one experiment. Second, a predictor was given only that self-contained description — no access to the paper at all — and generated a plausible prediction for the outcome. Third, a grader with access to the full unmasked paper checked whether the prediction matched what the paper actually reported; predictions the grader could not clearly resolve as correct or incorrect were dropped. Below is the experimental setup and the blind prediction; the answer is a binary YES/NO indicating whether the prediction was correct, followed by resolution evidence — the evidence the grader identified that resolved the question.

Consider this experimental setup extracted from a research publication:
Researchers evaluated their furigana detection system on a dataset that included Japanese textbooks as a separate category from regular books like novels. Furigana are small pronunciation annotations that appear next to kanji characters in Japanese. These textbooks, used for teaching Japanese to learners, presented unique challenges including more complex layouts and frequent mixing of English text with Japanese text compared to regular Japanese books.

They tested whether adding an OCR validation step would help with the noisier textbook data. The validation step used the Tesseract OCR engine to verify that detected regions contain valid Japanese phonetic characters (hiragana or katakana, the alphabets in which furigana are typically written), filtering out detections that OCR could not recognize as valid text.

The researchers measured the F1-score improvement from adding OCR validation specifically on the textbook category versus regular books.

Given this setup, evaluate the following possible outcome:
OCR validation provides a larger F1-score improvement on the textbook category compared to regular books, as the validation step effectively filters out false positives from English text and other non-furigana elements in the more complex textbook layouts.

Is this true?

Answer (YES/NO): YES